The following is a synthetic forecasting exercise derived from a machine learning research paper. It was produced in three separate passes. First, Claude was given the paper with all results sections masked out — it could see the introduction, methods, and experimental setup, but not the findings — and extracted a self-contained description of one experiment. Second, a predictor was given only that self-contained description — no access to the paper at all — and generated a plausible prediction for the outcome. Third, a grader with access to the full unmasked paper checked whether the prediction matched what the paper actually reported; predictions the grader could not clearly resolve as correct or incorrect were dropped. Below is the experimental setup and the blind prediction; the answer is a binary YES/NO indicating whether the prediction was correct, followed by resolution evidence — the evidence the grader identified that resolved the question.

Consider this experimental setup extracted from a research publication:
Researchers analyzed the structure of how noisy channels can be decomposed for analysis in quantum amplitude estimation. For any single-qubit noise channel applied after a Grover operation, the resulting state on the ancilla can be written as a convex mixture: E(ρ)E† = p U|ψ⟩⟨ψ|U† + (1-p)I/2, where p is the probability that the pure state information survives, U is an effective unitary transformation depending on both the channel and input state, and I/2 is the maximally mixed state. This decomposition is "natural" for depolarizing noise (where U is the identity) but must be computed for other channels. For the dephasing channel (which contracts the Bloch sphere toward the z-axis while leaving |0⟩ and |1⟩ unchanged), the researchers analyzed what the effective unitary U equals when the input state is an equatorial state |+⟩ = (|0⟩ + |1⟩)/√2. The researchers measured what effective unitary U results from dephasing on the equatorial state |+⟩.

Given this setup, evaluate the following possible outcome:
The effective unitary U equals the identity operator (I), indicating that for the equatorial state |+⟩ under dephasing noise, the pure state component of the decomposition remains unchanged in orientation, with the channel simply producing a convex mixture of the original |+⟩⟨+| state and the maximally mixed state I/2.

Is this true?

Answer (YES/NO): YES